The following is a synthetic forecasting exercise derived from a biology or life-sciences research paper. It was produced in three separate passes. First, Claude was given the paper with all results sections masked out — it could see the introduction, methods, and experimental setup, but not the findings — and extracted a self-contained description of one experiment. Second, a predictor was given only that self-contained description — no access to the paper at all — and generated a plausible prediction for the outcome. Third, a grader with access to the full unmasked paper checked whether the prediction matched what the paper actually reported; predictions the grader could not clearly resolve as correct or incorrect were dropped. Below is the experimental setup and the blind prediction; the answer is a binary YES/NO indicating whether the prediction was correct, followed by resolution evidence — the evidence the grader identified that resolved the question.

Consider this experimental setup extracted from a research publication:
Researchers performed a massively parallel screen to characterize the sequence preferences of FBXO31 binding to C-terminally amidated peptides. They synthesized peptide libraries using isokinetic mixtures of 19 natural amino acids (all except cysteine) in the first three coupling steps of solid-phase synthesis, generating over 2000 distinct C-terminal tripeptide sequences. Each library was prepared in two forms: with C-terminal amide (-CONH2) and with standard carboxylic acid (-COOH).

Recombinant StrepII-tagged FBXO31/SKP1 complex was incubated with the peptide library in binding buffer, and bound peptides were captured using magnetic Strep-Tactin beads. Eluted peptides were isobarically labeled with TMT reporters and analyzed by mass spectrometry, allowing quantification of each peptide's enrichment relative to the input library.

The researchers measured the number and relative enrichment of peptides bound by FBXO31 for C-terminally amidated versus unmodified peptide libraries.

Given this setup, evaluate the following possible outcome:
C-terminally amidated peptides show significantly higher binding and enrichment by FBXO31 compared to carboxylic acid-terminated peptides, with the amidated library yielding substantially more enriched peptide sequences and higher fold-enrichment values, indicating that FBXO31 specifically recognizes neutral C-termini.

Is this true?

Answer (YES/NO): YES